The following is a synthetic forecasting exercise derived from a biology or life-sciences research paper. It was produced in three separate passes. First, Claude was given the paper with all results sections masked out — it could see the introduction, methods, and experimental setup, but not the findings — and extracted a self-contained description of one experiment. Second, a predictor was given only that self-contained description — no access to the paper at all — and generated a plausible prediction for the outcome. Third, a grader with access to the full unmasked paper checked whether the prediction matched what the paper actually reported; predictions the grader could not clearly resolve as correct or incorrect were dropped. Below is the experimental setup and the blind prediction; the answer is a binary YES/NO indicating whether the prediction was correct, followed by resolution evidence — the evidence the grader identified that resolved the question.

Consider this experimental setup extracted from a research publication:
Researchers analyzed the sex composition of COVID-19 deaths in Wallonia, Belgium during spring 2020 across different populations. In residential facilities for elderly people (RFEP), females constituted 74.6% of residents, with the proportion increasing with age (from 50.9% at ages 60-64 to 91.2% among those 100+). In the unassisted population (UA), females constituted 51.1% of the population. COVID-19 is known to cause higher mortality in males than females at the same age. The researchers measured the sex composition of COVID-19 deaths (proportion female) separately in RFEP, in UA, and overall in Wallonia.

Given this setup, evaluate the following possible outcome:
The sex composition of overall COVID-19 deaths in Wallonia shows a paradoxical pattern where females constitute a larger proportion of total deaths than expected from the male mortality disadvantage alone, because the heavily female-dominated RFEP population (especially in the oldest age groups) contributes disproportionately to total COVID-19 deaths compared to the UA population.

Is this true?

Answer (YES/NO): YES